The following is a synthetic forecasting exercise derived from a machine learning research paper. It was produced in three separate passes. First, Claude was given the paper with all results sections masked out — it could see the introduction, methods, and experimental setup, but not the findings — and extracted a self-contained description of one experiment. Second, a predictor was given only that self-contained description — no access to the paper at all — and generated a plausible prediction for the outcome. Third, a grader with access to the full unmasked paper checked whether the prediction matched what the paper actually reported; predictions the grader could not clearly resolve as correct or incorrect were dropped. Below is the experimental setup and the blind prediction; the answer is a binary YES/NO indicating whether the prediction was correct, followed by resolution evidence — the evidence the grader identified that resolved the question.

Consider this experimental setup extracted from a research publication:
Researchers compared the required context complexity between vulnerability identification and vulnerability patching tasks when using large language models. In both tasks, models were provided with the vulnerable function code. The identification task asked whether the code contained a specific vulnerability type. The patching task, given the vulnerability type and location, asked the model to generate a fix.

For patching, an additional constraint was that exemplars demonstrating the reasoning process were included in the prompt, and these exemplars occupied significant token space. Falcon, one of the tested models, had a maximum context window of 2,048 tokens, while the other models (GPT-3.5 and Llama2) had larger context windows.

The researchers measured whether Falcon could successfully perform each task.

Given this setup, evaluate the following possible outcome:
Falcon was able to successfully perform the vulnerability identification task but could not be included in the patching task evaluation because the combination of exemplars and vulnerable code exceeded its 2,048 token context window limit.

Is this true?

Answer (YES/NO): NO